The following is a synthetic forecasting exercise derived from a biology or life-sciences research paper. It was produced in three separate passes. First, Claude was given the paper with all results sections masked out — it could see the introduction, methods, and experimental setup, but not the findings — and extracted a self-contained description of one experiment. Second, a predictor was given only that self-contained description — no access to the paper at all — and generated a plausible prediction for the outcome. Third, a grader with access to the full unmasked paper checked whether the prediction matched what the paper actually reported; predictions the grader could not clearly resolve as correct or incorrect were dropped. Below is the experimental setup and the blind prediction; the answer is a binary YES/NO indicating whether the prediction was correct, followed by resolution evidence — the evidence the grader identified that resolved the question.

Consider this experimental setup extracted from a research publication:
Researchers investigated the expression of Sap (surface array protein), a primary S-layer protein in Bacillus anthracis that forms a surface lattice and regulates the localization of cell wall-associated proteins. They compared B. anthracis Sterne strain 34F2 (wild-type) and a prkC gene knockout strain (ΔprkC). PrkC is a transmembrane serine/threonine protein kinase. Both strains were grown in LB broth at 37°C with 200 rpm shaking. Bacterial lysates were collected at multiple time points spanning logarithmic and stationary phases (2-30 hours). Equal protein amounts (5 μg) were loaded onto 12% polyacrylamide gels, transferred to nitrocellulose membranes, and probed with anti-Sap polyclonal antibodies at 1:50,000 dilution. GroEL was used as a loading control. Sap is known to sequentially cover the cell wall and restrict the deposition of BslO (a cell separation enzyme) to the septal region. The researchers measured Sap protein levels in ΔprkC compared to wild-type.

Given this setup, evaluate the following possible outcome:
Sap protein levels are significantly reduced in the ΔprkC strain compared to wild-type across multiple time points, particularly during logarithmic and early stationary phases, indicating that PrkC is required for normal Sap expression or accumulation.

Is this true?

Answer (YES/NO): NO